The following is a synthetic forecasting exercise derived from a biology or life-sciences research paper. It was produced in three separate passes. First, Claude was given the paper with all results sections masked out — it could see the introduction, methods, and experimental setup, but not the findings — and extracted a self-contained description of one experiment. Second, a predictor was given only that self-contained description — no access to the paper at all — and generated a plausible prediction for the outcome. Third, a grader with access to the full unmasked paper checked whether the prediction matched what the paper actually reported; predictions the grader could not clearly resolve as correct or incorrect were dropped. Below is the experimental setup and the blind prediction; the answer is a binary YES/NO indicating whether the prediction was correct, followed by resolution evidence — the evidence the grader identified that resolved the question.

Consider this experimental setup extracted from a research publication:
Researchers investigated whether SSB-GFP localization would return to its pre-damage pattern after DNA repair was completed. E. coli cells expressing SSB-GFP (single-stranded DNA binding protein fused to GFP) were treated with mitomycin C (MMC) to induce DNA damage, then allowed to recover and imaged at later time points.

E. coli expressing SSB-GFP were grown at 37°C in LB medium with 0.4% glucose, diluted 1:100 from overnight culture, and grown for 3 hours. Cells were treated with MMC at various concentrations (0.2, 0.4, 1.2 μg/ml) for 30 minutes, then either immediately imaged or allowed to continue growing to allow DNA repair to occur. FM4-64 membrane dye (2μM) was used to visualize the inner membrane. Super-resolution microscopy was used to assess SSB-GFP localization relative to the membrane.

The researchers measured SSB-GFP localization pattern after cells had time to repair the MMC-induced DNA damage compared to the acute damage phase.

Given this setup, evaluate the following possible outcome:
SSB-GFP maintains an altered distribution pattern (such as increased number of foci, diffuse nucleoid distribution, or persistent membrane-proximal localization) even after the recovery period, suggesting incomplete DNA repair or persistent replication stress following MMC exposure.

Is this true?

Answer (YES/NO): YES